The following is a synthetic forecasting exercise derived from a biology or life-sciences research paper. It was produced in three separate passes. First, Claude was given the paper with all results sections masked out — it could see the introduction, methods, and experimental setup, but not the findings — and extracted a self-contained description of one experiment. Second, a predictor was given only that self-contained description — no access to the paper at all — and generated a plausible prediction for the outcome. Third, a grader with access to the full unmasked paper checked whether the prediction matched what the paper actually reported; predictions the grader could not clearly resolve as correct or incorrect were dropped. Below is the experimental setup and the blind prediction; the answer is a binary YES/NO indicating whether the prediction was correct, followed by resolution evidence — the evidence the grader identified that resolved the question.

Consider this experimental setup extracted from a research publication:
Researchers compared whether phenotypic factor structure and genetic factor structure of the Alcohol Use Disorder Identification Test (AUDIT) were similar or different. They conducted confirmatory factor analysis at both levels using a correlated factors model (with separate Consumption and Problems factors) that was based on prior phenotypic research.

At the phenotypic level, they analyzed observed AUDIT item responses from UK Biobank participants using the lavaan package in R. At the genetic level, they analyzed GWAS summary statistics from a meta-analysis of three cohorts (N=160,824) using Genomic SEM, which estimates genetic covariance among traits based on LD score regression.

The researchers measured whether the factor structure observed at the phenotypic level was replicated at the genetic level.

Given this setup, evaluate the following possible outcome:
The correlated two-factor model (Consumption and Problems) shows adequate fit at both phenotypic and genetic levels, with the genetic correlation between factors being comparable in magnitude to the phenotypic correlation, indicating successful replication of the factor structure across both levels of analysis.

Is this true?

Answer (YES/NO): YES